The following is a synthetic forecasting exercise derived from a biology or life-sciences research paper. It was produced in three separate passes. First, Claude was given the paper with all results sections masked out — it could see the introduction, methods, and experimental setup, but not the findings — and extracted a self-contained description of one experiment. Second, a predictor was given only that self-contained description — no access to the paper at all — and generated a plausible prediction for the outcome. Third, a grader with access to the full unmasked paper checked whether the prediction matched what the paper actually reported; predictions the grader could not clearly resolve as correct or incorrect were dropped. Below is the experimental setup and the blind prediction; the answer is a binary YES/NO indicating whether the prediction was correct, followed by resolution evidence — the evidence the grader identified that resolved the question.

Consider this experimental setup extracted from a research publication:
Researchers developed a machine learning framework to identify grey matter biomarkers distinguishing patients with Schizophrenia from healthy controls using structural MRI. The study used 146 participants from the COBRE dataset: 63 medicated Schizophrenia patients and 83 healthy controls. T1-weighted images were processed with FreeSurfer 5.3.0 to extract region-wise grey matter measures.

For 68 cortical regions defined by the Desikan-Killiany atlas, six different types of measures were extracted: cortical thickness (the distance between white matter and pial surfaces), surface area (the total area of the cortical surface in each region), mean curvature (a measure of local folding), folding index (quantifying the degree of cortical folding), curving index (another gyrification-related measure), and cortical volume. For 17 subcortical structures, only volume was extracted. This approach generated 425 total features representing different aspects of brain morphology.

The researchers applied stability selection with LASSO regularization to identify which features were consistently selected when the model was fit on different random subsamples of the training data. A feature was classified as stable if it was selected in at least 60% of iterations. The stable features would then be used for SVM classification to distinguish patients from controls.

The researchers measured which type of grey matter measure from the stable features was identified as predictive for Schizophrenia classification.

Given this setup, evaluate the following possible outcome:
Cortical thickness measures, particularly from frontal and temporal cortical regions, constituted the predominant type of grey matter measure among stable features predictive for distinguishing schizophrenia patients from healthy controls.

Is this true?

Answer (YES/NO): NO